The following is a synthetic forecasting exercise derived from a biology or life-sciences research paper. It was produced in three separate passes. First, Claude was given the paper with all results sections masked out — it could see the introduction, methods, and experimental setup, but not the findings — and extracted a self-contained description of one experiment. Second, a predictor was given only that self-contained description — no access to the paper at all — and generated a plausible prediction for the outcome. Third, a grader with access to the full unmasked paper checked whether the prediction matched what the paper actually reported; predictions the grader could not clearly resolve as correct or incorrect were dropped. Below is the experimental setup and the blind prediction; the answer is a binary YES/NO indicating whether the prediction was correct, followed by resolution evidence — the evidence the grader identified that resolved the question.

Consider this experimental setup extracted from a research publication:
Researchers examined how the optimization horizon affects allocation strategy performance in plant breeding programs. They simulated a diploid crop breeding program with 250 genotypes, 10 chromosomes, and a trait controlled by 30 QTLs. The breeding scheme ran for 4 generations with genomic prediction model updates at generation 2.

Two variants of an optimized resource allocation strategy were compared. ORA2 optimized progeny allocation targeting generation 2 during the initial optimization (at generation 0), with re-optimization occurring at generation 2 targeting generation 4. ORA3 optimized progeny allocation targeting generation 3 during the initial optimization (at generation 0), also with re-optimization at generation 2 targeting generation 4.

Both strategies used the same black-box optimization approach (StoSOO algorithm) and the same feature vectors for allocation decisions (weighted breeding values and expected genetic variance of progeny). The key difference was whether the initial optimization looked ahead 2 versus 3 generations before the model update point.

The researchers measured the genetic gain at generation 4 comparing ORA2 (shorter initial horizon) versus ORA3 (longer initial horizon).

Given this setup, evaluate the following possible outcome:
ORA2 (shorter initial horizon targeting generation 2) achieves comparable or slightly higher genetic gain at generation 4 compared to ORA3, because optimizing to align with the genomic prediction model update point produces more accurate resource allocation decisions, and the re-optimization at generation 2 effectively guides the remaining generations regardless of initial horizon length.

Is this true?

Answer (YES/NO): NO